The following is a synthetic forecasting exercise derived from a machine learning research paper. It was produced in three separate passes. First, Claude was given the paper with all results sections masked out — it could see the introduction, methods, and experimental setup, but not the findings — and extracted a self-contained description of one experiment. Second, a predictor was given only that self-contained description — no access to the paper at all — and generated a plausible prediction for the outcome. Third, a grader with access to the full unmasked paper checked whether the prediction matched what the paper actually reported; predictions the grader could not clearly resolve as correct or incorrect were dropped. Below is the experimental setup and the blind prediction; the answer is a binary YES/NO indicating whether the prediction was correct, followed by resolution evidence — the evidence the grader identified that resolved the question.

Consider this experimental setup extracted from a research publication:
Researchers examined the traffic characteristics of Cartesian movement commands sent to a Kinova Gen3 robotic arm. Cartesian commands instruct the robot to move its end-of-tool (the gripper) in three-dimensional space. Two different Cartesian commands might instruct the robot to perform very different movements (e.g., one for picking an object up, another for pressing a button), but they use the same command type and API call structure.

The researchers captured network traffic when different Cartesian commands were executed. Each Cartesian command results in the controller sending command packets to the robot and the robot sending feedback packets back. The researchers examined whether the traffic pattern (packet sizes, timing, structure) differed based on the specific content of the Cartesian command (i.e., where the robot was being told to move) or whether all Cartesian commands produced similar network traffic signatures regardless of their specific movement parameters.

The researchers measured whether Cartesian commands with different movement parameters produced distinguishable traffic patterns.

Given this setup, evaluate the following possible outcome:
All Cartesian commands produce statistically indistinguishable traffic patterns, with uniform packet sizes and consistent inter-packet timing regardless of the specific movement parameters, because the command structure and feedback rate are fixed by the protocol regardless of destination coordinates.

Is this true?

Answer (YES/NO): NO